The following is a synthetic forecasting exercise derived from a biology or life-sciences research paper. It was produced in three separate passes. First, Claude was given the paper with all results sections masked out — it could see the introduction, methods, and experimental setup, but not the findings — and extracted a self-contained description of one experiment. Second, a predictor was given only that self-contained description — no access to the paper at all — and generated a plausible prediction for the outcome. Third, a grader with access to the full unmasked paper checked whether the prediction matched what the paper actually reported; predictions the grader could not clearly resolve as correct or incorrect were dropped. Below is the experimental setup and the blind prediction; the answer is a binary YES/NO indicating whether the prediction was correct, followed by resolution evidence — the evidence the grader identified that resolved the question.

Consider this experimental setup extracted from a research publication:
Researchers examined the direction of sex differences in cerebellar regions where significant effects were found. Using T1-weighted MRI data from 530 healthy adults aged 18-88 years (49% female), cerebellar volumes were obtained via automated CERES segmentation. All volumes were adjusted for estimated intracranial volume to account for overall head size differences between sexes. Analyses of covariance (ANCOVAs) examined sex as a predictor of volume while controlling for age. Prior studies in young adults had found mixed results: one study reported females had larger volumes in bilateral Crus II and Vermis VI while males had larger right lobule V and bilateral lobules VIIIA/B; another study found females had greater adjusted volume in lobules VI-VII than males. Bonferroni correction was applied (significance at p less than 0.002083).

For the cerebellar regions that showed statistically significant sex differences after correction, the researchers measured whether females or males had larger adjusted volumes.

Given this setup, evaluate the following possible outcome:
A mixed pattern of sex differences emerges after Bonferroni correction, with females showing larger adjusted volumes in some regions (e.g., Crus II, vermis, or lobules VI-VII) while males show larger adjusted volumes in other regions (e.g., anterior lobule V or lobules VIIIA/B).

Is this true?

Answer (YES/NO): NO